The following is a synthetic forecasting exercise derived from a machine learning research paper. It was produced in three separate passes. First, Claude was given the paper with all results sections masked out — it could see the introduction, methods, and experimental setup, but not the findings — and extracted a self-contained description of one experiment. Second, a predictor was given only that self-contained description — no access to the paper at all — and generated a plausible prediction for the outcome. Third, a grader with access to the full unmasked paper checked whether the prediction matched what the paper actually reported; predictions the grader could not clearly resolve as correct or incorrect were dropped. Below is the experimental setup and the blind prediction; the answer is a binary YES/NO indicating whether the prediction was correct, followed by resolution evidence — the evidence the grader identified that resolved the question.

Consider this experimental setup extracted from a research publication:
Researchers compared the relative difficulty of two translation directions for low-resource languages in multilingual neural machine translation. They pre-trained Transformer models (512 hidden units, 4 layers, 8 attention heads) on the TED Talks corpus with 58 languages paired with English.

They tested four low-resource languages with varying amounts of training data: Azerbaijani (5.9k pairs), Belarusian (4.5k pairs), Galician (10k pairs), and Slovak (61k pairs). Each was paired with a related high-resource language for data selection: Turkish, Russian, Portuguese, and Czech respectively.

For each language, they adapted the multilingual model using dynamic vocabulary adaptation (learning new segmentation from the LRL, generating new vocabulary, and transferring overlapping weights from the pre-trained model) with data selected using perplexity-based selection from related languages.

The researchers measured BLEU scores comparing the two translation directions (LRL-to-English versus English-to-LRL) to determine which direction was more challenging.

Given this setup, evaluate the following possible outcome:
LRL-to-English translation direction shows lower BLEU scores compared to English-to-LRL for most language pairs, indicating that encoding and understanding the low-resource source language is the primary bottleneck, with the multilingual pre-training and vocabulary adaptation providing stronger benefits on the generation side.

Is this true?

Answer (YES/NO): NO